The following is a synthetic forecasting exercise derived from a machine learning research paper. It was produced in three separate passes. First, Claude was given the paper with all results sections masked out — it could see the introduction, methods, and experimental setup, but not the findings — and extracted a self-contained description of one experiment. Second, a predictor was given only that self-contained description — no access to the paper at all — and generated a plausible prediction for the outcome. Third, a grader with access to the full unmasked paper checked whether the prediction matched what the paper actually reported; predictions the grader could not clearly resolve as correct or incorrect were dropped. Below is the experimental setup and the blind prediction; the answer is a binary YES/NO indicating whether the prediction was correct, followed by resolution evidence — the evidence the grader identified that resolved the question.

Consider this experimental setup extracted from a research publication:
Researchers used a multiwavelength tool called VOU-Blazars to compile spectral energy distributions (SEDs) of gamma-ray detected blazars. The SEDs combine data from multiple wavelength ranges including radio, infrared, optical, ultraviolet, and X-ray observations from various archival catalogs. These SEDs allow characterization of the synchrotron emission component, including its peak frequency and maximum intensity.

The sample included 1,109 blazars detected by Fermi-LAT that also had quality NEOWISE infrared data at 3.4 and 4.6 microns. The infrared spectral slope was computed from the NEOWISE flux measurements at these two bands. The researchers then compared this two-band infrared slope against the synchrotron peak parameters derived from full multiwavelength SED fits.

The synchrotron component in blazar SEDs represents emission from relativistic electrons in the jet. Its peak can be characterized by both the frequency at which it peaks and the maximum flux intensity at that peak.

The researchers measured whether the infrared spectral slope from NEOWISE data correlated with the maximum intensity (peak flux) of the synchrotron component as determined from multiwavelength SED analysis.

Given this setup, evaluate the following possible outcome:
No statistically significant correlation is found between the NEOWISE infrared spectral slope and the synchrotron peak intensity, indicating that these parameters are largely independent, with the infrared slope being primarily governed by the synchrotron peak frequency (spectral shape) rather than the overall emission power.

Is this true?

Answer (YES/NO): NO